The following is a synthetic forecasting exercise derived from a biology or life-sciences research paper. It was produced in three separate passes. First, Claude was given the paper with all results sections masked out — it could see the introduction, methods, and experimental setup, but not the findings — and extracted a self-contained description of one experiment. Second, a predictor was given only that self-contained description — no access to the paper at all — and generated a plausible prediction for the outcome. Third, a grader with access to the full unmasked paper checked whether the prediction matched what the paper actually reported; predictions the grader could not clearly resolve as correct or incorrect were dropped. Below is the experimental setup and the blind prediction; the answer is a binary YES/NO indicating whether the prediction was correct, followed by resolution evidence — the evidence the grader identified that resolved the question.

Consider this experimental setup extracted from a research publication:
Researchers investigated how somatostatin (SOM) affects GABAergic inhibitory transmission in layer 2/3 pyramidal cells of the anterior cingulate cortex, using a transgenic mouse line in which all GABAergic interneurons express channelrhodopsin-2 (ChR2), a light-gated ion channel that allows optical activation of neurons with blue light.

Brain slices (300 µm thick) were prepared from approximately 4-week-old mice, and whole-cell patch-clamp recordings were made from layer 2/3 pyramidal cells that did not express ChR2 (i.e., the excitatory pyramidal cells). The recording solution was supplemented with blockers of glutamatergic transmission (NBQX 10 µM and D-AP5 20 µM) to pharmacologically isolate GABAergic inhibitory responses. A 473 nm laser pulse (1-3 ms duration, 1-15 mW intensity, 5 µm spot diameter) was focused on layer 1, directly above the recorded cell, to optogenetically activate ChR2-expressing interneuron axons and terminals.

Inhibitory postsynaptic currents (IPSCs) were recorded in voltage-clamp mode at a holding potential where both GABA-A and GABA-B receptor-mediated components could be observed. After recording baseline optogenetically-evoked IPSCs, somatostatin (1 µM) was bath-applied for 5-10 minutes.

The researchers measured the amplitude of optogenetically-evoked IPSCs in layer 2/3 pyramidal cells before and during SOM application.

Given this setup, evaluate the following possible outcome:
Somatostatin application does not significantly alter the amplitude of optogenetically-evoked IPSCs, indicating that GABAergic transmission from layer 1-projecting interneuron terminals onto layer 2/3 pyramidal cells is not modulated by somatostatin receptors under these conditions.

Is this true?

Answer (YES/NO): NO